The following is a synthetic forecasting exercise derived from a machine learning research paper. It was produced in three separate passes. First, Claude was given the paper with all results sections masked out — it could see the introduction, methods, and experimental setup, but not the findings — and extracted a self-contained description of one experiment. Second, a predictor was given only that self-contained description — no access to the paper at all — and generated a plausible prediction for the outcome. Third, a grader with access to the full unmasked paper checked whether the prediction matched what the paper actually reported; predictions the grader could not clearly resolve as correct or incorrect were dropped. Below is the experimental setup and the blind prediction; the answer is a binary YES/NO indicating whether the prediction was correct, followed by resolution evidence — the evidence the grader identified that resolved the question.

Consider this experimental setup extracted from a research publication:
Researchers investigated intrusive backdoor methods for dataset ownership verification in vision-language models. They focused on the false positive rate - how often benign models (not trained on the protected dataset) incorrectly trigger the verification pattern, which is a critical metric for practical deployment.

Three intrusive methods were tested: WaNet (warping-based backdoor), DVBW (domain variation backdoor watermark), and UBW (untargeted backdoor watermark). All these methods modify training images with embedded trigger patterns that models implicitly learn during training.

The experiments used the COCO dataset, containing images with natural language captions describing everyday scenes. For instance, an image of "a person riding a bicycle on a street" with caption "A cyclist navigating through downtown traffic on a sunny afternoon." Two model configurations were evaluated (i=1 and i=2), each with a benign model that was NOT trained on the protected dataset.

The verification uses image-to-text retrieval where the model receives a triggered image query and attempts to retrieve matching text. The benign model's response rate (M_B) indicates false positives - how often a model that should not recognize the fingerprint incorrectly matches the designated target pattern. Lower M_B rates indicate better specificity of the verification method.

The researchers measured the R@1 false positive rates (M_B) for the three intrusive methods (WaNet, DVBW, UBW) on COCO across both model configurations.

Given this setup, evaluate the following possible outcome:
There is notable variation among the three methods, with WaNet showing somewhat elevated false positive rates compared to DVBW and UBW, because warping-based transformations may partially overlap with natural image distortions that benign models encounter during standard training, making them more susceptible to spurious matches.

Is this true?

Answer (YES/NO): NO